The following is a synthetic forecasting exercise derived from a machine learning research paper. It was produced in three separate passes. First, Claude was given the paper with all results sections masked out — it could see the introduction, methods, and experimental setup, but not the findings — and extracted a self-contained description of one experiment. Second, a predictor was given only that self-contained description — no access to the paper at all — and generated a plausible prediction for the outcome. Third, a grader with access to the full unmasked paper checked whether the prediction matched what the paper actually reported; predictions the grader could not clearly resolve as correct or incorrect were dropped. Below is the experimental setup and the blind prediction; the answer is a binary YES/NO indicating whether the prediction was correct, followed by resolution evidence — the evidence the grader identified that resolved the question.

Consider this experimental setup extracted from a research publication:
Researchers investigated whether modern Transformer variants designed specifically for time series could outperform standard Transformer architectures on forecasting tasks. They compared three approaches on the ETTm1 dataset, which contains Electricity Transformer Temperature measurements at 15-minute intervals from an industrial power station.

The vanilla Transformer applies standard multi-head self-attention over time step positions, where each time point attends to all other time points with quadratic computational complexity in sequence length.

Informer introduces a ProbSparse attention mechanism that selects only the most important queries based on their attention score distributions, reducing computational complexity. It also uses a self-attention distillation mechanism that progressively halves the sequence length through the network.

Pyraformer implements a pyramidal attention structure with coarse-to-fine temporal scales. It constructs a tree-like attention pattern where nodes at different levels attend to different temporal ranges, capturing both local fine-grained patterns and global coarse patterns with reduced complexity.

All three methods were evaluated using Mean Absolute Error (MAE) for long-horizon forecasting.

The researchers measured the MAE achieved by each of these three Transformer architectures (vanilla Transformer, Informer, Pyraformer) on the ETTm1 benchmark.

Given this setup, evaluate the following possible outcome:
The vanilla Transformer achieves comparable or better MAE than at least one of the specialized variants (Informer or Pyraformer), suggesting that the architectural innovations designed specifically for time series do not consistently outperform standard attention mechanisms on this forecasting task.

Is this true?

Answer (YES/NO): NO